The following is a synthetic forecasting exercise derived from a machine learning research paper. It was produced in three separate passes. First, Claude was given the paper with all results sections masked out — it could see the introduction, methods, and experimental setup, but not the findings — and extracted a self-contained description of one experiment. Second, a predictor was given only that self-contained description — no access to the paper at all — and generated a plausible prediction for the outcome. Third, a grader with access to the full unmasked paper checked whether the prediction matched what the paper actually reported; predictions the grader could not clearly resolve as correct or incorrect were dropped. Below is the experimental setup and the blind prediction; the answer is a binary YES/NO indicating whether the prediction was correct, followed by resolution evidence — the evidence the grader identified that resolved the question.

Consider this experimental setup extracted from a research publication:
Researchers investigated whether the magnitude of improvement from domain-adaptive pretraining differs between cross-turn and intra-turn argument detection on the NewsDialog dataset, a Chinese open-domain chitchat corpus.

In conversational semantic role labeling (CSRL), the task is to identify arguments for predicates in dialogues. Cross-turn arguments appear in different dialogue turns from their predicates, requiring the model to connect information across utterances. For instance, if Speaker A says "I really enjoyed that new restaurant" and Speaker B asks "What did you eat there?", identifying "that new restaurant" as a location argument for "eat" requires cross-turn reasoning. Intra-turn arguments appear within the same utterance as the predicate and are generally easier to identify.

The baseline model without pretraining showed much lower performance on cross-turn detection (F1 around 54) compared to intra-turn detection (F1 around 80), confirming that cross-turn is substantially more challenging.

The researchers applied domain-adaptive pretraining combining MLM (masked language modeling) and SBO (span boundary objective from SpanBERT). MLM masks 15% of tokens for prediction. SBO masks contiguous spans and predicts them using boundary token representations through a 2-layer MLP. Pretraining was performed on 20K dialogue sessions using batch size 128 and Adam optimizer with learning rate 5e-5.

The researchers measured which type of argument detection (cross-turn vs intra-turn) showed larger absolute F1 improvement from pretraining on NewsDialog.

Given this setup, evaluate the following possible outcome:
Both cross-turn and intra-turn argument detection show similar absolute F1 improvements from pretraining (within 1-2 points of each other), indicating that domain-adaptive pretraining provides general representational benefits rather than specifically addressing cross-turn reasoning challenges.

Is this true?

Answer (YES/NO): NO